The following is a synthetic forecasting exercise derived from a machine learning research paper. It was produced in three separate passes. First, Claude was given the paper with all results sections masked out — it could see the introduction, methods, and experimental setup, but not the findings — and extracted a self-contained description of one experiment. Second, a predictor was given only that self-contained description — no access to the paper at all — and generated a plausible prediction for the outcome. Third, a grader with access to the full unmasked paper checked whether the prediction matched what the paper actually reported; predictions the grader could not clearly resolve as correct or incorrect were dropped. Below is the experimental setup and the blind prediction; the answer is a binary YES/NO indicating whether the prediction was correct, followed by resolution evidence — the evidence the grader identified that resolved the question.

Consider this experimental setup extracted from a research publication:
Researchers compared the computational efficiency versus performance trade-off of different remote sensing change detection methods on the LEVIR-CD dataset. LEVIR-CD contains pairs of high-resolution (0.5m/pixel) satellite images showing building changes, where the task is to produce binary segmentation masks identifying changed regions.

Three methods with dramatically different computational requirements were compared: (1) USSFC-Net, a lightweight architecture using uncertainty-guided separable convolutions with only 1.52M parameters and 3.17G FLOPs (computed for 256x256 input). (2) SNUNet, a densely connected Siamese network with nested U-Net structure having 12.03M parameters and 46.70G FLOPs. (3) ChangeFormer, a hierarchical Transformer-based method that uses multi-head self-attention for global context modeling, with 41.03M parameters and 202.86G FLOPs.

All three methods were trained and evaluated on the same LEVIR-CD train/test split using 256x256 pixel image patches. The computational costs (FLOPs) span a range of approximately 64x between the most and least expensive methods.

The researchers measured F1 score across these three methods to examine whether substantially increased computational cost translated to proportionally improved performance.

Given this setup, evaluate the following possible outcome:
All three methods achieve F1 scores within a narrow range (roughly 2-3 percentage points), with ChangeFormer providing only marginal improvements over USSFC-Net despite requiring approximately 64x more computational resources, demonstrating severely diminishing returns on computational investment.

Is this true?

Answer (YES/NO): YES